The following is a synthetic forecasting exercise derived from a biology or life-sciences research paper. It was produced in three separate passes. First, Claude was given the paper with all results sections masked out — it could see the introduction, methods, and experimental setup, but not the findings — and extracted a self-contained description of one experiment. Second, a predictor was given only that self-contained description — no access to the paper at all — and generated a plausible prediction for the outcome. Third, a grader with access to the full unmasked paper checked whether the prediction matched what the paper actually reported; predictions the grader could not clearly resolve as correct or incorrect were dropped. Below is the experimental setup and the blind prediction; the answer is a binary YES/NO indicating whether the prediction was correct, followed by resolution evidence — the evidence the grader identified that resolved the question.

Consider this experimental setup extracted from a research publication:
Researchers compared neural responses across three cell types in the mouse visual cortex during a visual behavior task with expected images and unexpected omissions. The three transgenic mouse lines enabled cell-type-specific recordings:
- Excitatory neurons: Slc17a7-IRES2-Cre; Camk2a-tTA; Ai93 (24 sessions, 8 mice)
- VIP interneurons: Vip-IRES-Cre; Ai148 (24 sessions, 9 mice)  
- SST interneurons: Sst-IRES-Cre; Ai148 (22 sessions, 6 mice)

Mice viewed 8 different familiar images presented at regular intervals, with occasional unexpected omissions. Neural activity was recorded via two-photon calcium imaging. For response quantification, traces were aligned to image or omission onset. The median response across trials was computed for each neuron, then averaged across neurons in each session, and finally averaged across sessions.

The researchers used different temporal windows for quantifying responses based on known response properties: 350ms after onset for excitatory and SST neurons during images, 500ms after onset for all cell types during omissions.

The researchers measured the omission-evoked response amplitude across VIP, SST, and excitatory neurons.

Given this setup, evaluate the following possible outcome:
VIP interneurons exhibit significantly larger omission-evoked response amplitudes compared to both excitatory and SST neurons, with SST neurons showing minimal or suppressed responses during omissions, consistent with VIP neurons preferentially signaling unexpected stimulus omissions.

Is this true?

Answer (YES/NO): YES